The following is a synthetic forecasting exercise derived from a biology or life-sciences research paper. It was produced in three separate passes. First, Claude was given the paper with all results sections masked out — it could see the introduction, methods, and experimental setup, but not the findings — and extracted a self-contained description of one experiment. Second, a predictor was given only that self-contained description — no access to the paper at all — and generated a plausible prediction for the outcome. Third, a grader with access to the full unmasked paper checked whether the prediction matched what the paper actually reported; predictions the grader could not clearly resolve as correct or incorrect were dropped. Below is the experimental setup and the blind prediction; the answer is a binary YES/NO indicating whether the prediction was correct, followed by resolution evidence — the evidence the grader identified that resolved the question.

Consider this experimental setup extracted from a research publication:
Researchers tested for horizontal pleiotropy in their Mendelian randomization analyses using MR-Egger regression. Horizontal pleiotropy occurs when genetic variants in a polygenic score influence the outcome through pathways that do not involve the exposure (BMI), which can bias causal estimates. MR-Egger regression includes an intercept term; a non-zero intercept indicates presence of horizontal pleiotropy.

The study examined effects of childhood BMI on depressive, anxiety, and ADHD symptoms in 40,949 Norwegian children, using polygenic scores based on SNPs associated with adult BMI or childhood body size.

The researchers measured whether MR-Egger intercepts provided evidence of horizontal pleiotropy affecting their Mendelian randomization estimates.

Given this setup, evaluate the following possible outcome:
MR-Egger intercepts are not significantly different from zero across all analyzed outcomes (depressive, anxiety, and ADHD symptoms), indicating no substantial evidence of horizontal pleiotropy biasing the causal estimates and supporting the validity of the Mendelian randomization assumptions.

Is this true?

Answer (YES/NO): YES